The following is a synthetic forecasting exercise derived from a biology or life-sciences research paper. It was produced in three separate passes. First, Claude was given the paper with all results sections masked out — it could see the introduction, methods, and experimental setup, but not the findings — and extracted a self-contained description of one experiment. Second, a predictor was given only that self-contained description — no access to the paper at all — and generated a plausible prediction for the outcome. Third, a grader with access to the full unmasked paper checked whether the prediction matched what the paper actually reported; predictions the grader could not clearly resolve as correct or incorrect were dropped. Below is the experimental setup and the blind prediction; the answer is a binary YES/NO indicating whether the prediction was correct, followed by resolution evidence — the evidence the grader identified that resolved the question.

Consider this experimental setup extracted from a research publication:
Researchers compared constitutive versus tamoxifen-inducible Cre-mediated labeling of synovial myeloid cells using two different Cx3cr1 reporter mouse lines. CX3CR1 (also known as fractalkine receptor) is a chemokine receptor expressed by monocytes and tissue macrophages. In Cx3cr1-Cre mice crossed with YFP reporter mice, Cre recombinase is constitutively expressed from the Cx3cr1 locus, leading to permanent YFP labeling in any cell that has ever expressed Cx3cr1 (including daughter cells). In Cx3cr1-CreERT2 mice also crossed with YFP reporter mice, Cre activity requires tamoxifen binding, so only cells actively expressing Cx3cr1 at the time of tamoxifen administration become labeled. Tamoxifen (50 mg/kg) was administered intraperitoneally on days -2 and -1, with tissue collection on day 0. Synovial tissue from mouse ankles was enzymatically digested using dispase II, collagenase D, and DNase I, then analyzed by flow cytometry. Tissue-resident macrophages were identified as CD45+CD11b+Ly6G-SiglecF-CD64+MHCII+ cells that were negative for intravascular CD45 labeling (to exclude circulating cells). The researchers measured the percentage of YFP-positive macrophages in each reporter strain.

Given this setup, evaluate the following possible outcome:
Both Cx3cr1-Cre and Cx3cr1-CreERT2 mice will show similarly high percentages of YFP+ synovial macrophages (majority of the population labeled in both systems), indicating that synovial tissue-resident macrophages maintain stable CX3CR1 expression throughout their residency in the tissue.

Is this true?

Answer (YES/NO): NO